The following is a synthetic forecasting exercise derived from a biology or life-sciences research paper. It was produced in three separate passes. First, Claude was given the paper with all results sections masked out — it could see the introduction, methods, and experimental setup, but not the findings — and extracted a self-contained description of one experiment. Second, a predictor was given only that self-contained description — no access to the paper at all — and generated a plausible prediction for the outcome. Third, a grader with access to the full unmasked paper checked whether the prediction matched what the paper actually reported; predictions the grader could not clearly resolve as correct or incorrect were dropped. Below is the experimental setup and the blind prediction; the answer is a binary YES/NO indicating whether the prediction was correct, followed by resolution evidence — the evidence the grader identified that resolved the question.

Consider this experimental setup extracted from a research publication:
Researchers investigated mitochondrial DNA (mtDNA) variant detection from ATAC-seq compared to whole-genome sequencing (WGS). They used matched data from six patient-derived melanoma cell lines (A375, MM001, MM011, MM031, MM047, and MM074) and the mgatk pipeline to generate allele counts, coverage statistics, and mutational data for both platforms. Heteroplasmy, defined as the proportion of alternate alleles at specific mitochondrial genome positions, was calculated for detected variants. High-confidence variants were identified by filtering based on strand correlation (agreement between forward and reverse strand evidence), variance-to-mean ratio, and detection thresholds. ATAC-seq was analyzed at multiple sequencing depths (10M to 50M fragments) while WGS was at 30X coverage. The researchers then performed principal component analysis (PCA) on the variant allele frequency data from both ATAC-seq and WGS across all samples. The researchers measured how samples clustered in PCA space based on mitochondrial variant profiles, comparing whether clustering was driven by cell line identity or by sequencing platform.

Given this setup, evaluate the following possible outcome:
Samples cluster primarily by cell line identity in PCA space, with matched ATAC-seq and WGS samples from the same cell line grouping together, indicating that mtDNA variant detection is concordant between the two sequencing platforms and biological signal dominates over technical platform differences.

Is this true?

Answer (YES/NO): YES